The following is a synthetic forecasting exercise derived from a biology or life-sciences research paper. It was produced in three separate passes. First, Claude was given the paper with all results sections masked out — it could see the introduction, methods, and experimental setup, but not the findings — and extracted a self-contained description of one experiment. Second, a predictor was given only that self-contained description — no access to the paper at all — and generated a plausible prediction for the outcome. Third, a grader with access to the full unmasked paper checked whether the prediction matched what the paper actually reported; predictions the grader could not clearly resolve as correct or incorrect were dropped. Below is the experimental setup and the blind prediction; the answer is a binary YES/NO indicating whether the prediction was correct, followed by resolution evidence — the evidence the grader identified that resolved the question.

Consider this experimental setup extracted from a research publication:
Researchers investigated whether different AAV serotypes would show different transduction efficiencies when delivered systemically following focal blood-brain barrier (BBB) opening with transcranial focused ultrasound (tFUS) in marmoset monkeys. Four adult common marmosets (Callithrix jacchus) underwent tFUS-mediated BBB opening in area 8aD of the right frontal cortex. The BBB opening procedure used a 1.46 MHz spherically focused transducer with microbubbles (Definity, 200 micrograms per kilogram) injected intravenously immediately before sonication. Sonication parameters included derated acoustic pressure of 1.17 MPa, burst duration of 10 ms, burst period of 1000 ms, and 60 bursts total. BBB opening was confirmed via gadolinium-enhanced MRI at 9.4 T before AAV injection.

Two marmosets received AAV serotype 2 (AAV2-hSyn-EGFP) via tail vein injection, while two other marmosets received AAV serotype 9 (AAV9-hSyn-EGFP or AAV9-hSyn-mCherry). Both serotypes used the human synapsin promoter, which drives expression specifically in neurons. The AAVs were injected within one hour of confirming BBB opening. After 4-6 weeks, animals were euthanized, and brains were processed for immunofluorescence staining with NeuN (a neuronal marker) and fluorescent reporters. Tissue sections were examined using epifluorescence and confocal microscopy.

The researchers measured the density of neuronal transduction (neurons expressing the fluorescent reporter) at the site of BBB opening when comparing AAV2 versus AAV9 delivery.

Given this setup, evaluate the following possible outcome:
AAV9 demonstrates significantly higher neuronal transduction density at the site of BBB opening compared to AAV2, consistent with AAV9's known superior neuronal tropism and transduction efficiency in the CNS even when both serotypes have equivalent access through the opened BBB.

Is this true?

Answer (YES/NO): YES